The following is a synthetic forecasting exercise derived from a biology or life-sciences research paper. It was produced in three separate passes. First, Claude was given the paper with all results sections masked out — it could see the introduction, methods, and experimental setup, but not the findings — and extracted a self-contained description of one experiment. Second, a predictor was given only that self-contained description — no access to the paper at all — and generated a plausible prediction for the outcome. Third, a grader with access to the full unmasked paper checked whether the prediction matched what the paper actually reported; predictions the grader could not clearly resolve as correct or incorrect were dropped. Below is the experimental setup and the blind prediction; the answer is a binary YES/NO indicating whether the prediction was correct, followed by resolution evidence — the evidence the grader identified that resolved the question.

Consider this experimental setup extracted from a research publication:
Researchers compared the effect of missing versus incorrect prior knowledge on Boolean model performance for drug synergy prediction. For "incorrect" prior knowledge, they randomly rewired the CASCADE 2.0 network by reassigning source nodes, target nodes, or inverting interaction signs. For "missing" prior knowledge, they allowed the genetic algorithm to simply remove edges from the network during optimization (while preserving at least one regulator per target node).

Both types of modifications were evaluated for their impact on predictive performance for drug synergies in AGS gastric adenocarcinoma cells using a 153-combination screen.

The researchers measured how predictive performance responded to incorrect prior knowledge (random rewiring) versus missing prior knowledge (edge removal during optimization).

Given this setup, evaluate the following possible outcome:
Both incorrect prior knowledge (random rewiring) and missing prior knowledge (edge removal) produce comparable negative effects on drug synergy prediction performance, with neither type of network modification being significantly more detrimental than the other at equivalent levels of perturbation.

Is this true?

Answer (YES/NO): NO